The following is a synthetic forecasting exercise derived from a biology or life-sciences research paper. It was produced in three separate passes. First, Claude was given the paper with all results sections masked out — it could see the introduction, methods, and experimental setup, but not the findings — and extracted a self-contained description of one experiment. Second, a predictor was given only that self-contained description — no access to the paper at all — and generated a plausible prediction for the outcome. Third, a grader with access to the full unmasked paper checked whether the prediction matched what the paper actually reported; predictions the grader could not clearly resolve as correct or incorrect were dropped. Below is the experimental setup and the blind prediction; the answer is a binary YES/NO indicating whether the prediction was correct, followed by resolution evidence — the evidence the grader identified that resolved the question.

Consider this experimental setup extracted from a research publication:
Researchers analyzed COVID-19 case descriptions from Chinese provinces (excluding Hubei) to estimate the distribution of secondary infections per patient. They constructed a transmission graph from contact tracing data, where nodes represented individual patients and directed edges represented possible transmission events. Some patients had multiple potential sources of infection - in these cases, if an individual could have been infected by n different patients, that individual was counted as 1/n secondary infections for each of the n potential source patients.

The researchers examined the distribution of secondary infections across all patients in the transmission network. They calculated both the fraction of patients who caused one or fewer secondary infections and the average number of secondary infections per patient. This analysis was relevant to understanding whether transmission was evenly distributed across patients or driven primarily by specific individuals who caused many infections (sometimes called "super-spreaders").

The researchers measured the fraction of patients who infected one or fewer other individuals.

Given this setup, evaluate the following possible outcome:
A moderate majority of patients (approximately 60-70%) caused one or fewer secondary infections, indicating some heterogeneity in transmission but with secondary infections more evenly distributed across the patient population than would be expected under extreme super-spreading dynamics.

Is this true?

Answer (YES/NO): YES